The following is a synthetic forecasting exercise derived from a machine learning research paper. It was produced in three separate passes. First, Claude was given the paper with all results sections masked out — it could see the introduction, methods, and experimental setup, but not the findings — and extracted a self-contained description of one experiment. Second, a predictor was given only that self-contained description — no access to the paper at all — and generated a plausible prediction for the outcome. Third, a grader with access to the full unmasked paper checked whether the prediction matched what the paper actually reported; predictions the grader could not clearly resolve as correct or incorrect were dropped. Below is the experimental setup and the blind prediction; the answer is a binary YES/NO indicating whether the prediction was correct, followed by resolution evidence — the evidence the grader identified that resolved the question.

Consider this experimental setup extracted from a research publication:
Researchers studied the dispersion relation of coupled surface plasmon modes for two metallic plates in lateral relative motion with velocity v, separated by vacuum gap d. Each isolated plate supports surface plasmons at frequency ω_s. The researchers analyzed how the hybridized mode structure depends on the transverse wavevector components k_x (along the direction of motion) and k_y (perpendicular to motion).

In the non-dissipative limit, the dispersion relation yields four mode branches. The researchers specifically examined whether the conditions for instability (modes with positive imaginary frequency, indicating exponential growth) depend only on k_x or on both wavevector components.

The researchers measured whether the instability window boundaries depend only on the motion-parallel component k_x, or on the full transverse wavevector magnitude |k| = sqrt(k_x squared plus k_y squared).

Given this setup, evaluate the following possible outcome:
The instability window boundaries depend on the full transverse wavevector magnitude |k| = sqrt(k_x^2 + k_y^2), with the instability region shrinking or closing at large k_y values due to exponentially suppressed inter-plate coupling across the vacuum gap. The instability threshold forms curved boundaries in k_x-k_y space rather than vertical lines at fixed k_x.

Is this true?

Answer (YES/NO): YES